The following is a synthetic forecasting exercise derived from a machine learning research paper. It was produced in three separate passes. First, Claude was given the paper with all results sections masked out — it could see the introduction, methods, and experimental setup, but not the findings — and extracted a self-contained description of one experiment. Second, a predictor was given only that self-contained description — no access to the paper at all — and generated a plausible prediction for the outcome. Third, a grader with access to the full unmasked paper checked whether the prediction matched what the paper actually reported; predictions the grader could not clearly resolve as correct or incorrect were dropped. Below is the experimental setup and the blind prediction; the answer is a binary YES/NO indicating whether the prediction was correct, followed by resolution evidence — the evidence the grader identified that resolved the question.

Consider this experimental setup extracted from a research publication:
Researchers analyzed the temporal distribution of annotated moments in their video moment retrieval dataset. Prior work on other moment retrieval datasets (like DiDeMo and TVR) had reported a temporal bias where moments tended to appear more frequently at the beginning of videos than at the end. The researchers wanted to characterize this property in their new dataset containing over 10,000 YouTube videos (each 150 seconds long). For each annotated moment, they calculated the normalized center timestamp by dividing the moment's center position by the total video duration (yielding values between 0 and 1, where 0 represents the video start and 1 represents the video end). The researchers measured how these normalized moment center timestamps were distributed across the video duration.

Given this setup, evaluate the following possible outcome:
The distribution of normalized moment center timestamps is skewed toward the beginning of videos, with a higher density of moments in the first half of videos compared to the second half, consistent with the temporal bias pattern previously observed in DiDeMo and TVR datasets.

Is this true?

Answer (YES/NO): NO